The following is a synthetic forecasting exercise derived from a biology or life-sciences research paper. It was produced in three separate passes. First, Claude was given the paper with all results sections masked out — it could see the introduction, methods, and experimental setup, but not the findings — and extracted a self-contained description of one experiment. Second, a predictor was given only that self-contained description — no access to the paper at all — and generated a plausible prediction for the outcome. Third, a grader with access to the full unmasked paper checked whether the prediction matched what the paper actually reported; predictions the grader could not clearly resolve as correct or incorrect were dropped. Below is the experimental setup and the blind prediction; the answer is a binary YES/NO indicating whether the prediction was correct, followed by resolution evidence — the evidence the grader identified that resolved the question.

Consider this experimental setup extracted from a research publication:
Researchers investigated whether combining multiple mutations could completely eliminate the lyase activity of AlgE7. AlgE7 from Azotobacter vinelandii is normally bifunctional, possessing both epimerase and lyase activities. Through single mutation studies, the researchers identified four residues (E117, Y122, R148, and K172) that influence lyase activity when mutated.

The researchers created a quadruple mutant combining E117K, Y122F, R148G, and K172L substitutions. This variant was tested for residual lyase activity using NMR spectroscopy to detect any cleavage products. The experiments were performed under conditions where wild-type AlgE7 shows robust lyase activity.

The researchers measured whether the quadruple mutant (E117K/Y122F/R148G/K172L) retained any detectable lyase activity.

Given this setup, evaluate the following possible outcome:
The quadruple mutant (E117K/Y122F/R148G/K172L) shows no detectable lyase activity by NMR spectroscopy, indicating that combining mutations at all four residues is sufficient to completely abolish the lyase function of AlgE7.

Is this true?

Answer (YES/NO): NO